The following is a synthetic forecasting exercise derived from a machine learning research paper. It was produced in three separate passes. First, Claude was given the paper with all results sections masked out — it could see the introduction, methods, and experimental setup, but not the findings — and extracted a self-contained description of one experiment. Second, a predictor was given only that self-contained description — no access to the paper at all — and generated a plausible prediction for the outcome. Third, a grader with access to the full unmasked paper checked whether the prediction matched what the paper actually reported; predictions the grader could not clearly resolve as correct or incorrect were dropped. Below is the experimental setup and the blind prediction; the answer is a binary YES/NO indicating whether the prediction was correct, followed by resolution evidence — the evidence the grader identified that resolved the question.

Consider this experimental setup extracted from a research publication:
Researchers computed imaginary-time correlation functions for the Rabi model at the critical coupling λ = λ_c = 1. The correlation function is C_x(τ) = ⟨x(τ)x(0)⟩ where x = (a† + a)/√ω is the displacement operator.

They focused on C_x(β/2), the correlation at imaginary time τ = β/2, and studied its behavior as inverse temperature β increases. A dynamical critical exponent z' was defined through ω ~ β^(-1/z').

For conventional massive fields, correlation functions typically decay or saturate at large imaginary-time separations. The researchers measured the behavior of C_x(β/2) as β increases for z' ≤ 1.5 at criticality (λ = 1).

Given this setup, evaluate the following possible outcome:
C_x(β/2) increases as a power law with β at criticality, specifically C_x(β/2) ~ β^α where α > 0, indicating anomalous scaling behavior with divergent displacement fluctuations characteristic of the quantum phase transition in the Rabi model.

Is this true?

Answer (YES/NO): YES